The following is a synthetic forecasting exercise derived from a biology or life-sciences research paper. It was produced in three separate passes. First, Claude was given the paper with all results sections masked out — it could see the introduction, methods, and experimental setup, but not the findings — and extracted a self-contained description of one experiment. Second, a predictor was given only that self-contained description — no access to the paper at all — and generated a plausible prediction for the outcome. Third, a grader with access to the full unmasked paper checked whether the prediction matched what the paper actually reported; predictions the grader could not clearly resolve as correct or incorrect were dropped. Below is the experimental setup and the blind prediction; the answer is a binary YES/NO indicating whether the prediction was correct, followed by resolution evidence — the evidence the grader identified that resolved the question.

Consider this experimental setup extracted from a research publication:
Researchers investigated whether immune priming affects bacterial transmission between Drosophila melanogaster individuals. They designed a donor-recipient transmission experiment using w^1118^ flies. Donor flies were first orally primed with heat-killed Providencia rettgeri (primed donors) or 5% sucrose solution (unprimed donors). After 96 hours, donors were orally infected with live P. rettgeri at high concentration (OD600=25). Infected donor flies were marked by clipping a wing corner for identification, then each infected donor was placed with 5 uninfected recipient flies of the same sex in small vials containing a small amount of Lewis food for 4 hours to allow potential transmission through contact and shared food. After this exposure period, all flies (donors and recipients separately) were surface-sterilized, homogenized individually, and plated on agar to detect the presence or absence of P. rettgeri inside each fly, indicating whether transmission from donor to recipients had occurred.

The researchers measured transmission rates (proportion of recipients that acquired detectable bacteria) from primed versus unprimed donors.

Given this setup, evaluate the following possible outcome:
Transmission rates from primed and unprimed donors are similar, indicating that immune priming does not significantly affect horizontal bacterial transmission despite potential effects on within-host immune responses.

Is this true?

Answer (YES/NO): NO